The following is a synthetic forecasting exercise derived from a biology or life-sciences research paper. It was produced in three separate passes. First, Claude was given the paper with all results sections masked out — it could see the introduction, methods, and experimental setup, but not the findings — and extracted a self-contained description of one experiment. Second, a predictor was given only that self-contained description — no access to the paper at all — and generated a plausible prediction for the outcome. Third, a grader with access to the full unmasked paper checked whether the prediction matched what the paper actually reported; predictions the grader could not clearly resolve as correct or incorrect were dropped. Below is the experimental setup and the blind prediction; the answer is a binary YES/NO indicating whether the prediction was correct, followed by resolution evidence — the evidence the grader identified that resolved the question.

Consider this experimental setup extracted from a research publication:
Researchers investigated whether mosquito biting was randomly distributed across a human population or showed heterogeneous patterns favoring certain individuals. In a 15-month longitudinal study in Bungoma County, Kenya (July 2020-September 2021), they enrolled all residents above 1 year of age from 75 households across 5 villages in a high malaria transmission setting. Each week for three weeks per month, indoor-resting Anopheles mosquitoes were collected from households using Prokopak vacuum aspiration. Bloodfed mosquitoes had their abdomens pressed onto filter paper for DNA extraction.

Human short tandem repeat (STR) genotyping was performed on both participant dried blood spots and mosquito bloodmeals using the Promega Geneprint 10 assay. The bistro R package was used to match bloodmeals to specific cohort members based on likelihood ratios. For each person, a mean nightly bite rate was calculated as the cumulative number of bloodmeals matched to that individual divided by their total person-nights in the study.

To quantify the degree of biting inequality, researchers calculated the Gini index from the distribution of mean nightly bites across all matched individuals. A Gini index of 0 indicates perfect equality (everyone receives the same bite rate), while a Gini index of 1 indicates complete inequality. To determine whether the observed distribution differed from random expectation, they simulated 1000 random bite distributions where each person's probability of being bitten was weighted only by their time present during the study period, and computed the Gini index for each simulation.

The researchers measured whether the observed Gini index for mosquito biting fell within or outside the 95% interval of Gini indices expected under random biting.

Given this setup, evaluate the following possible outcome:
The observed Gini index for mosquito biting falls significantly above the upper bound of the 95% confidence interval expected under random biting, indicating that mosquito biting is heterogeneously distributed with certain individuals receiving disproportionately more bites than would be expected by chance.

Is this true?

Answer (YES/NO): YES